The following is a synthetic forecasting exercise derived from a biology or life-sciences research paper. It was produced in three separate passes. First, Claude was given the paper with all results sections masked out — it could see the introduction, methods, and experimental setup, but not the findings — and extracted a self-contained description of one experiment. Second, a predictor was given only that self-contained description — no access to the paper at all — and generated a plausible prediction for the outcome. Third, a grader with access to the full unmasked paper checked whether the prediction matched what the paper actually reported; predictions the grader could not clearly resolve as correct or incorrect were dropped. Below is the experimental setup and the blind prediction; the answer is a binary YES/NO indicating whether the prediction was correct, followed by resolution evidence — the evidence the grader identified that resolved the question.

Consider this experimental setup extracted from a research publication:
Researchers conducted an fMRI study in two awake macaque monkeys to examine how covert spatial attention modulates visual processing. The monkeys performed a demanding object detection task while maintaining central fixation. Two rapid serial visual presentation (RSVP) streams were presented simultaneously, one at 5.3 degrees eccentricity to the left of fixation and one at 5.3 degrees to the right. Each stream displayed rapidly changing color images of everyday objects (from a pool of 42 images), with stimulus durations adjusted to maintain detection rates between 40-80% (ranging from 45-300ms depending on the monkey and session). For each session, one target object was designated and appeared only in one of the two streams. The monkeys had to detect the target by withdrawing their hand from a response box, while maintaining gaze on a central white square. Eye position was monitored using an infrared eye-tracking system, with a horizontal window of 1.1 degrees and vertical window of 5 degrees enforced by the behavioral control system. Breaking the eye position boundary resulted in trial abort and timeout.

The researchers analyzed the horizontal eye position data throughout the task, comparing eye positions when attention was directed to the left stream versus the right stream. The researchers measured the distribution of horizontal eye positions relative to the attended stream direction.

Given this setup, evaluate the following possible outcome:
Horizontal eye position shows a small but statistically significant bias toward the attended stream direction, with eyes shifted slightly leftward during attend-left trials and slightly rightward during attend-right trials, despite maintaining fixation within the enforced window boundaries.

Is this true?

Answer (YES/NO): YES